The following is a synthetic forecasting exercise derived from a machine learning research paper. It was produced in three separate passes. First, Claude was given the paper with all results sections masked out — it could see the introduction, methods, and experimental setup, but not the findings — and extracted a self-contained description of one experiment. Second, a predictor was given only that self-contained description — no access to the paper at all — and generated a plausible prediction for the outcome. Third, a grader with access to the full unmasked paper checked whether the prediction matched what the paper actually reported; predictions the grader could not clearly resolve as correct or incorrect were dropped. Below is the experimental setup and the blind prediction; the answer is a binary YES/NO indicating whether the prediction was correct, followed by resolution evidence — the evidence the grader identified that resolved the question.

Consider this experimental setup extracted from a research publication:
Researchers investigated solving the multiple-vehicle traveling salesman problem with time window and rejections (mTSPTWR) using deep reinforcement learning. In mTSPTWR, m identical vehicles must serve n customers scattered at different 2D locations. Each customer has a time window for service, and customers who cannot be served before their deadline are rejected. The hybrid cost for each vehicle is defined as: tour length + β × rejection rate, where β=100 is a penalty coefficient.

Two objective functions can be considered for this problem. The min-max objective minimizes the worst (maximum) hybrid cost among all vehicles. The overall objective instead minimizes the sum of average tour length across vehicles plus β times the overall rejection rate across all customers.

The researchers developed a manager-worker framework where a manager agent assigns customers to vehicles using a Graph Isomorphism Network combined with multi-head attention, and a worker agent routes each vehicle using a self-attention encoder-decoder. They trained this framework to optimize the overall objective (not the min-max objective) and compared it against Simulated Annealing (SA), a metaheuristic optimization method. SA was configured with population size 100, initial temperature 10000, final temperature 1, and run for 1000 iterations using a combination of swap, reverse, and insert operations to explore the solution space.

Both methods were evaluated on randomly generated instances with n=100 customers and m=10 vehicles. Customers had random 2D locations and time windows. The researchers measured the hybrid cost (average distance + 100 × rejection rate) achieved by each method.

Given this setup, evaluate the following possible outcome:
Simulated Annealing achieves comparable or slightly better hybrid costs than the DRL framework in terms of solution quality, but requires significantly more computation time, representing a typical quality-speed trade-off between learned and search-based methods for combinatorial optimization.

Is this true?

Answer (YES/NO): YES